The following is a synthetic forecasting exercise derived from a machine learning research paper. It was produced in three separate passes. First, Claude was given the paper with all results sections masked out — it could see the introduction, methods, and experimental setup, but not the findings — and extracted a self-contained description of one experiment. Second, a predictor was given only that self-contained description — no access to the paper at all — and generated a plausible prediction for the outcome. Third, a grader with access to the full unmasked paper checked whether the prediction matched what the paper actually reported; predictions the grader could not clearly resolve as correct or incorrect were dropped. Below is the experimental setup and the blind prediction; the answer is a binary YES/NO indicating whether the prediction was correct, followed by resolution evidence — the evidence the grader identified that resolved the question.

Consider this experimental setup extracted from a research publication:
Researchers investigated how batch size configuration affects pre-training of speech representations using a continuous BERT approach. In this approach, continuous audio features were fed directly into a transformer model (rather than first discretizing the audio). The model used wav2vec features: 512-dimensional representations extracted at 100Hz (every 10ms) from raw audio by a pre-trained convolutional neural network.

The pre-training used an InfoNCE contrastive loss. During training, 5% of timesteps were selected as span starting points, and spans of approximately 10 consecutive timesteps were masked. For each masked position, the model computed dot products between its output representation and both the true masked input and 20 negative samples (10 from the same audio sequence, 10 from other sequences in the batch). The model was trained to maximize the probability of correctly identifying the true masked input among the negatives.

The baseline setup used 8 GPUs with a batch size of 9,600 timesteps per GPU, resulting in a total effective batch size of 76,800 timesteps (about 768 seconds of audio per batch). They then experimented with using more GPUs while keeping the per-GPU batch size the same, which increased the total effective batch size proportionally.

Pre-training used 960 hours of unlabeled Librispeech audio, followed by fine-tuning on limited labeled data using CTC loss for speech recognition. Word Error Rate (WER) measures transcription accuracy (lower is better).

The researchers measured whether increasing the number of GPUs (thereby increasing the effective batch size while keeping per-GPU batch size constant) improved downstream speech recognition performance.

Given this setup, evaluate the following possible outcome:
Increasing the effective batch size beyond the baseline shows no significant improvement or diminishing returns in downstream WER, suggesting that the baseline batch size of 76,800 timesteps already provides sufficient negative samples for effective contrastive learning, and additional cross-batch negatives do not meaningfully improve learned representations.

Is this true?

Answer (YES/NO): YES